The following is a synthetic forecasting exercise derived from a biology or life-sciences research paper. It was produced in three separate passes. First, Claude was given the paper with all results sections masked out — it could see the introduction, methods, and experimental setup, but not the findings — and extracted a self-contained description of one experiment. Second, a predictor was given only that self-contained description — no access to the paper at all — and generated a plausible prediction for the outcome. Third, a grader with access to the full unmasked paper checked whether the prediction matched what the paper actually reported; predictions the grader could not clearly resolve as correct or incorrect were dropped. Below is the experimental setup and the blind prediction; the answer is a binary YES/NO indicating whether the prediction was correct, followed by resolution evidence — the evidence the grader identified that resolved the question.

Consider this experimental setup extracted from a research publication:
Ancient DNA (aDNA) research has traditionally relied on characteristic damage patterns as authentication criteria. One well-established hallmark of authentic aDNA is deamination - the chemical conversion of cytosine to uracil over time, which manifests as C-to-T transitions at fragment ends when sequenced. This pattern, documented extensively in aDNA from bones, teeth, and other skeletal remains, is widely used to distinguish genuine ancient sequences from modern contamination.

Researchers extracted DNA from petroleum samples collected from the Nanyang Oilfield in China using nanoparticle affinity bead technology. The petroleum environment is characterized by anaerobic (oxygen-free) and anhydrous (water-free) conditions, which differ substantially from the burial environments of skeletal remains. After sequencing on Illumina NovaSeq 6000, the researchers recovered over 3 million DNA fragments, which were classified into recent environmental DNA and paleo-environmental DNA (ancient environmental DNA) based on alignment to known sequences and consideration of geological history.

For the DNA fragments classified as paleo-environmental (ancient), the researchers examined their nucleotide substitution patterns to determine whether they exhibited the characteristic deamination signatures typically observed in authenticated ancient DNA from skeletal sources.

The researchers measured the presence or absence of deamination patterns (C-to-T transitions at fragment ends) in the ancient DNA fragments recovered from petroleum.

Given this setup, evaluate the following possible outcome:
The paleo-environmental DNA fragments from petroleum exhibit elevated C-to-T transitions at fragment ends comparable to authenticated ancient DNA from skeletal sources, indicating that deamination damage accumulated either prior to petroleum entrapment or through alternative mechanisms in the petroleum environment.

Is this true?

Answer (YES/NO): NO